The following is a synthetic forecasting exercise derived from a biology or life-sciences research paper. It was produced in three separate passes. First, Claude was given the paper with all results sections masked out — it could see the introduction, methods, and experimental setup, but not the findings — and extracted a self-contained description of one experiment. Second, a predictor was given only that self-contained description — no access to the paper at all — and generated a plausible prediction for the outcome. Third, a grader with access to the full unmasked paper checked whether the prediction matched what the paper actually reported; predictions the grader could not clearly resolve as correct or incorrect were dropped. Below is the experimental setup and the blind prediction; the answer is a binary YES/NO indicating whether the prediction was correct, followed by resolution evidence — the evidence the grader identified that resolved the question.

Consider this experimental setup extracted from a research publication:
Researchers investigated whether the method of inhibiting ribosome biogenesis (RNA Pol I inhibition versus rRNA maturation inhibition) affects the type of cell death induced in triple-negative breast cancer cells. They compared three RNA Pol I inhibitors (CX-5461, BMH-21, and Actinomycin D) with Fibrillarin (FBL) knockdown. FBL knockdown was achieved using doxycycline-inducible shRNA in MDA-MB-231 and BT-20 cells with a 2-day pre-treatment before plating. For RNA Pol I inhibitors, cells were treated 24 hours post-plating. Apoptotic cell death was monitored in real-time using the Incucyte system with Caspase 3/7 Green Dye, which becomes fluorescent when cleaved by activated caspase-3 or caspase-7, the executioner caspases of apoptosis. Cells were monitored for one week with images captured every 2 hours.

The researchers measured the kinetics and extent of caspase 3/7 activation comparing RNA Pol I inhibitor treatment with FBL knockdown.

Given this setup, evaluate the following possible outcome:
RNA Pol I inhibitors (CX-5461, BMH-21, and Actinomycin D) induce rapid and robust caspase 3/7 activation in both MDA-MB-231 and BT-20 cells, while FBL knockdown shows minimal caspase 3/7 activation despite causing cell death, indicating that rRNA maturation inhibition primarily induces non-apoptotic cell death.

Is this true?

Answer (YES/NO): NO